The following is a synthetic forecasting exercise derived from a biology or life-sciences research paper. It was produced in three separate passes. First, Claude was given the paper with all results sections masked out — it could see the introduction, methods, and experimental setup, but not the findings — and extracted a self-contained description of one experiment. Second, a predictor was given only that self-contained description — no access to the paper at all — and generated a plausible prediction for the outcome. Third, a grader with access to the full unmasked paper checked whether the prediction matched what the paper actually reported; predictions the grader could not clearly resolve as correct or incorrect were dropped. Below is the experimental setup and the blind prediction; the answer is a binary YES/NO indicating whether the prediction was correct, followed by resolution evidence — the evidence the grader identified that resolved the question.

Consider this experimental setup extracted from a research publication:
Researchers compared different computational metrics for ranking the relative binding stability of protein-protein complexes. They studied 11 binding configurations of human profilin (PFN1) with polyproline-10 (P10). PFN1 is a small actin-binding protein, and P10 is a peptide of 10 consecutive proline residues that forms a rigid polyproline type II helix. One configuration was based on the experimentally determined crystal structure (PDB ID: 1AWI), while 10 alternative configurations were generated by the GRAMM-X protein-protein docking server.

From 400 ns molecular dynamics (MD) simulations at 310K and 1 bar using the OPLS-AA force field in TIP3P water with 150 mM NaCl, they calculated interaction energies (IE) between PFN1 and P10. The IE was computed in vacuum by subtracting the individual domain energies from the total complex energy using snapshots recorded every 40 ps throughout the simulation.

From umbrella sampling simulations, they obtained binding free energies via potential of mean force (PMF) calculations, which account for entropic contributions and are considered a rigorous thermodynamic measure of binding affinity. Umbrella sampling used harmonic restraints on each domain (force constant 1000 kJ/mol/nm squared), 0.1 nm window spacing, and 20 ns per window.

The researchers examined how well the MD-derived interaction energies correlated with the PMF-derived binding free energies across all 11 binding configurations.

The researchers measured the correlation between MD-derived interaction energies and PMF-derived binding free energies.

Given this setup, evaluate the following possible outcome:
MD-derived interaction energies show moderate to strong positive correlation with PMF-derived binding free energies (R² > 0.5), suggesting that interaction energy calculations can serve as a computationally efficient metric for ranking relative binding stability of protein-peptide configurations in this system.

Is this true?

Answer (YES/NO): NO